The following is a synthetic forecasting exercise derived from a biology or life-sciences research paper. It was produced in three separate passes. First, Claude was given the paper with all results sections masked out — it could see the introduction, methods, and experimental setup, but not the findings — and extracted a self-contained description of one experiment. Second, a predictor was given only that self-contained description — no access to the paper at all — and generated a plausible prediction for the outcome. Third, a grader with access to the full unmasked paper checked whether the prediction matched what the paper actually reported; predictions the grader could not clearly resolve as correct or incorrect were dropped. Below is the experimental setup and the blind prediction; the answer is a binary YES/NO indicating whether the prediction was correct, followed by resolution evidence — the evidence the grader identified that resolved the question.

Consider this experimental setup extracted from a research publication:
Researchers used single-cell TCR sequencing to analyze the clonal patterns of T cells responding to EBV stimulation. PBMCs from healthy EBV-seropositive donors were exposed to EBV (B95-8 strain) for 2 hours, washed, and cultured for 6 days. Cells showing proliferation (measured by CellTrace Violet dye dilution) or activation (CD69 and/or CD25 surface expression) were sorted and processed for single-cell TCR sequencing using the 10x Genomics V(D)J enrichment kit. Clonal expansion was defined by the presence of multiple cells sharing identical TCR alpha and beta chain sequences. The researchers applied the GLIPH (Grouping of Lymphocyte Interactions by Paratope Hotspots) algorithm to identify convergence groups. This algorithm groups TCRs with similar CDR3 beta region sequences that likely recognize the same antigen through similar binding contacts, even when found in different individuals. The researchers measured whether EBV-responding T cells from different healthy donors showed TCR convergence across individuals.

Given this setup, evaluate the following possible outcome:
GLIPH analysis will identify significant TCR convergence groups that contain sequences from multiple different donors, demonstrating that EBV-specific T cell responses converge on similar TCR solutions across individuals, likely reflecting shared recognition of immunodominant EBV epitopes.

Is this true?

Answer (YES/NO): NO